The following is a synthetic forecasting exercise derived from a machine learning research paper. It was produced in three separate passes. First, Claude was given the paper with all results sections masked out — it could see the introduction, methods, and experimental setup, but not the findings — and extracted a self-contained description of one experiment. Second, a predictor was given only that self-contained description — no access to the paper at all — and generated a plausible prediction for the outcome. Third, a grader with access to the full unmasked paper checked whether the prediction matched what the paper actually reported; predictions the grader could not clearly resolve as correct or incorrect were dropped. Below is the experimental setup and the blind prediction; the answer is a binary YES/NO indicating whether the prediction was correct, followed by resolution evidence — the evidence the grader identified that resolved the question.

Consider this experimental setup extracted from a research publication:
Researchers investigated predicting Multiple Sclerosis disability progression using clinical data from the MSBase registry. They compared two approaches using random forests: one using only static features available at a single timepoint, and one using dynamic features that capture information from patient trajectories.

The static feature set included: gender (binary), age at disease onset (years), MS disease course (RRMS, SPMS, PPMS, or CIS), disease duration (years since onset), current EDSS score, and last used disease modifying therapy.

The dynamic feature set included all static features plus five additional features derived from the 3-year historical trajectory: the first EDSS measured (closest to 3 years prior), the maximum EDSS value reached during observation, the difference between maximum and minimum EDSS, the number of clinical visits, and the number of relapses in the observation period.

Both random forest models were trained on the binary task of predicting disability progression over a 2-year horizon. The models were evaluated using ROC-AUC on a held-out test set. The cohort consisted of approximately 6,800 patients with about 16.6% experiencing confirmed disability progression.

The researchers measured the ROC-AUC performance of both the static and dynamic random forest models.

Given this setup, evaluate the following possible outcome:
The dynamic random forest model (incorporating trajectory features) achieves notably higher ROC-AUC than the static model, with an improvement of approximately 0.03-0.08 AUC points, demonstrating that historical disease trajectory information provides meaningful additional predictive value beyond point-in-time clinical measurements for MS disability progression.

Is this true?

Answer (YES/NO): NO